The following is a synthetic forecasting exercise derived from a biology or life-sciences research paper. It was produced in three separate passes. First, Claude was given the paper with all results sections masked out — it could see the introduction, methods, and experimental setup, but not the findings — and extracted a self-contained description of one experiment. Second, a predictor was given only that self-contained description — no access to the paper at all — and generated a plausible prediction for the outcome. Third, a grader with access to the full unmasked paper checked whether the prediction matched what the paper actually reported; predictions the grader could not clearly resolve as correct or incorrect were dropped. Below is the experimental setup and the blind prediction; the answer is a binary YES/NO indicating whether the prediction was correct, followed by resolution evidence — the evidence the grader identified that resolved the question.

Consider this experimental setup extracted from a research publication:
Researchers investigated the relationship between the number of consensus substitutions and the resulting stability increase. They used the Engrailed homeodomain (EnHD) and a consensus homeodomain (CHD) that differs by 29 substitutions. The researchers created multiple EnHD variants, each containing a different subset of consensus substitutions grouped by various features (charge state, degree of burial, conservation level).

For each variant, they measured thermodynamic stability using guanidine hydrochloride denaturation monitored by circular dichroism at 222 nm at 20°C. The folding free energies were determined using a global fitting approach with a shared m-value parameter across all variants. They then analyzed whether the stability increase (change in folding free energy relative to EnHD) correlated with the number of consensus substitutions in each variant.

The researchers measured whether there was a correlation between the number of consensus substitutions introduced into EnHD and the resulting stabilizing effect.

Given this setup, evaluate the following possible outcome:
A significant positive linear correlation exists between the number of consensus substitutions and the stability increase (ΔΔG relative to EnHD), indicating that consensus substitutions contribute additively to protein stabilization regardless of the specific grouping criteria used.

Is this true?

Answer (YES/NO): NO